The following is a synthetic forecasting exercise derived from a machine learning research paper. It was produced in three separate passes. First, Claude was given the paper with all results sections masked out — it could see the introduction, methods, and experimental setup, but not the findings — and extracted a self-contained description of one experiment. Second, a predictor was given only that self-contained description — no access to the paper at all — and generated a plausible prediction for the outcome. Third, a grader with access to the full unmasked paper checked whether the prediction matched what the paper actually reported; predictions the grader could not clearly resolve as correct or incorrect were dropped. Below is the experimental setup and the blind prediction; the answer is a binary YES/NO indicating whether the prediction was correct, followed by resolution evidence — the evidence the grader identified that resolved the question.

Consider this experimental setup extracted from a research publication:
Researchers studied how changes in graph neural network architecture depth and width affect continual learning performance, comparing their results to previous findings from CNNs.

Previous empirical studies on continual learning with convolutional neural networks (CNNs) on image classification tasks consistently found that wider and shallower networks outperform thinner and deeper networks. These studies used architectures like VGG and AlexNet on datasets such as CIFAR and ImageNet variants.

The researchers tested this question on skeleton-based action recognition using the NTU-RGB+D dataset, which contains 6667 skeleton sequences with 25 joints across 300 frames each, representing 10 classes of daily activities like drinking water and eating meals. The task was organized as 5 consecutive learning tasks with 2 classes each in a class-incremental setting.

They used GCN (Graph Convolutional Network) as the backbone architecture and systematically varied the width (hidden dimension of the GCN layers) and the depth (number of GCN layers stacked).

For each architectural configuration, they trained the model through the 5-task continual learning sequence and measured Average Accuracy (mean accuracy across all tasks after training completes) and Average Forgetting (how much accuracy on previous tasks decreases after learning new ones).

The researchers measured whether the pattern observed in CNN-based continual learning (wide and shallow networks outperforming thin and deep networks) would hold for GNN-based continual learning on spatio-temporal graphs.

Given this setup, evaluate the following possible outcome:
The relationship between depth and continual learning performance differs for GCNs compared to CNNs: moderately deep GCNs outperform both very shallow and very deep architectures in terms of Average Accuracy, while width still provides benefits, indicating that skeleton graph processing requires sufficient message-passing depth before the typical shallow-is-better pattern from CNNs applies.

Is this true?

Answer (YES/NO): NO